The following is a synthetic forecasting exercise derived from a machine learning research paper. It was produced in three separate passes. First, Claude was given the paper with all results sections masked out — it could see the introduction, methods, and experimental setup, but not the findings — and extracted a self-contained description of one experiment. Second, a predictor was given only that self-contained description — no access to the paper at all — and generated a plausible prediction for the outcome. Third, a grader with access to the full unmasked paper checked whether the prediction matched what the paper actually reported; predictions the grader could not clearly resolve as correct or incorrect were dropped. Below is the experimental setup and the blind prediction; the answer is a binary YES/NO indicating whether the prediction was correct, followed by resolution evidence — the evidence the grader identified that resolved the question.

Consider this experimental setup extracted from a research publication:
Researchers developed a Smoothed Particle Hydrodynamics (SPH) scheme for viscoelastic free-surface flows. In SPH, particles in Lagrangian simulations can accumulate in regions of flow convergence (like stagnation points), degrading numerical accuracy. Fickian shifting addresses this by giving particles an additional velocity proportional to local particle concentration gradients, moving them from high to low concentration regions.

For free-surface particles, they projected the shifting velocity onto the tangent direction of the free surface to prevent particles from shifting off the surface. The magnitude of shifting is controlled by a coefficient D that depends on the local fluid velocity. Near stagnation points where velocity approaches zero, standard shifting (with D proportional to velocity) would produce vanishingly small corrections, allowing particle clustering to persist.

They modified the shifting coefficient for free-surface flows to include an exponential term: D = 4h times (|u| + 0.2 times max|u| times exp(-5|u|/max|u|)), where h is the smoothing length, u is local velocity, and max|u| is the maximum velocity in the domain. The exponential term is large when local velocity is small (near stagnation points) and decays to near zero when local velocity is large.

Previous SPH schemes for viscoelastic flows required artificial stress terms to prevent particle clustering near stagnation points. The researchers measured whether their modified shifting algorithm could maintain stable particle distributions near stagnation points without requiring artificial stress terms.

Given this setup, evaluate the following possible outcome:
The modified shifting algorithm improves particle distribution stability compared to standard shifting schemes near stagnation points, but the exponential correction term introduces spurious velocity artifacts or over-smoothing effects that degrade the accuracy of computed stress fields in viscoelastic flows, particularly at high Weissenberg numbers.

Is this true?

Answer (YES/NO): NO